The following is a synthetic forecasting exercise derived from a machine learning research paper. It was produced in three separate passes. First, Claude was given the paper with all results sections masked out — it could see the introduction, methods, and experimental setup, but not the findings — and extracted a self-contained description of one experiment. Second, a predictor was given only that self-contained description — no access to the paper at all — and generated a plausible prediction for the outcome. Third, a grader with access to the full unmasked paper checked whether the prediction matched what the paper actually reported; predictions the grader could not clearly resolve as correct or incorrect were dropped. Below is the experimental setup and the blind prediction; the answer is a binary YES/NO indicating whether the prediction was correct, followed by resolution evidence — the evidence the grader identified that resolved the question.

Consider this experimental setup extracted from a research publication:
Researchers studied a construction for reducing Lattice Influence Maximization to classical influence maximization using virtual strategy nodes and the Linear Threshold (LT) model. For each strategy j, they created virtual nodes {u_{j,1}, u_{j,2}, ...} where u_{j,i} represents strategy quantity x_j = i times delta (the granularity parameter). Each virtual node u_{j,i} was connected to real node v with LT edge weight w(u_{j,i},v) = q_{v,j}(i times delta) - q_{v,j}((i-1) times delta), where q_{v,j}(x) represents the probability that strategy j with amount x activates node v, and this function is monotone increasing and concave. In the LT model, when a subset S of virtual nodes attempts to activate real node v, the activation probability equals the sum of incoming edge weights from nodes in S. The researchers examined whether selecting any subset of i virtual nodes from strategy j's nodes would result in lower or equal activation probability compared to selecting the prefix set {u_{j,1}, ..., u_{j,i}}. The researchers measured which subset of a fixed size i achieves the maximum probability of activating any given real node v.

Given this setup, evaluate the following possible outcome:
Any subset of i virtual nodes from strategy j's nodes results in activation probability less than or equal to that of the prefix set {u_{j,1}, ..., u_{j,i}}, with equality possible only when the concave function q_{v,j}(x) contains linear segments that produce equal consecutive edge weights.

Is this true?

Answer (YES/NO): YES